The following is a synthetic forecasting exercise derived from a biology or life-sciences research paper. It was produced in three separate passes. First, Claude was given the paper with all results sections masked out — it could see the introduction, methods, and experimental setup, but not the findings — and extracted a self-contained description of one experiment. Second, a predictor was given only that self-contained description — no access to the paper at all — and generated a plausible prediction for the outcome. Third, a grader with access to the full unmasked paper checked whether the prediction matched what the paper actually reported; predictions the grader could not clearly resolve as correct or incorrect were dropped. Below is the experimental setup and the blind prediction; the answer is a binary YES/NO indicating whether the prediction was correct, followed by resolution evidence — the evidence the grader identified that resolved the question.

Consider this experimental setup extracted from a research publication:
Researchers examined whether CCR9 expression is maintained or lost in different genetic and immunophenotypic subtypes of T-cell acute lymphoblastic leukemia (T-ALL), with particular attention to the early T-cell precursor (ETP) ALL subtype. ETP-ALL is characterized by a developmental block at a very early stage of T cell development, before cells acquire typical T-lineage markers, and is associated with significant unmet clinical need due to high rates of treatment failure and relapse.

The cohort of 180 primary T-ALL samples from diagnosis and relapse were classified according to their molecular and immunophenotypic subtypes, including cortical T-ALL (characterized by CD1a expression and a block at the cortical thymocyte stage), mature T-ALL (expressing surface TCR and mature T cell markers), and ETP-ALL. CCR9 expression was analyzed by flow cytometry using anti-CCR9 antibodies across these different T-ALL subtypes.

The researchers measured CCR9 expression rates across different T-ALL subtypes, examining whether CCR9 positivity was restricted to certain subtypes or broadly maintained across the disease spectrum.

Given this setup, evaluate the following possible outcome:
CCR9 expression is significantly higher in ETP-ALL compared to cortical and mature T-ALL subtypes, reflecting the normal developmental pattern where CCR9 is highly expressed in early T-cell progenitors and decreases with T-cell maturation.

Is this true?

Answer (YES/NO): NO